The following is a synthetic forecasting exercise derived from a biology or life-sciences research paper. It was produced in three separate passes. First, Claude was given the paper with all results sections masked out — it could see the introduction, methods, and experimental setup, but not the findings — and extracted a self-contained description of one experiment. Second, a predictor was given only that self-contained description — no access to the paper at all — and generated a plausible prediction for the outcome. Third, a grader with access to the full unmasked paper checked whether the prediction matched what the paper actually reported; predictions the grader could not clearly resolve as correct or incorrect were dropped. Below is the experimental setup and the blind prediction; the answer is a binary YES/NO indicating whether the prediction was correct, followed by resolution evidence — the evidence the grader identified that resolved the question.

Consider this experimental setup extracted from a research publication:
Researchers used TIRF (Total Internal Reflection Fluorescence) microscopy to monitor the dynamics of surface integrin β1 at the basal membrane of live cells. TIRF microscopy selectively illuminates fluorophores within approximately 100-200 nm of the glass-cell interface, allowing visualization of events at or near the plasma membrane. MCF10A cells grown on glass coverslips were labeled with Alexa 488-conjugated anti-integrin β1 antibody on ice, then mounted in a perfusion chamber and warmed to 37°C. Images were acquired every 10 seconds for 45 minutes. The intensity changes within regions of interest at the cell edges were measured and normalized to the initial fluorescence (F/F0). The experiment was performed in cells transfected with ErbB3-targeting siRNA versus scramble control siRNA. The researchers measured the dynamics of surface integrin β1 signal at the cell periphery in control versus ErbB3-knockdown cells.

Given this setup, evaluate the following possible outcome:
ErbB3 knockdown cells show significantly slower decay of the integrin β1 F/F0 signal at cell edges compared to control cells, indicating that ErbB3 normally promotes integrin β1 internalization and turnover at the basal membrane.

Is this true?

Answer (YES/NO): NO